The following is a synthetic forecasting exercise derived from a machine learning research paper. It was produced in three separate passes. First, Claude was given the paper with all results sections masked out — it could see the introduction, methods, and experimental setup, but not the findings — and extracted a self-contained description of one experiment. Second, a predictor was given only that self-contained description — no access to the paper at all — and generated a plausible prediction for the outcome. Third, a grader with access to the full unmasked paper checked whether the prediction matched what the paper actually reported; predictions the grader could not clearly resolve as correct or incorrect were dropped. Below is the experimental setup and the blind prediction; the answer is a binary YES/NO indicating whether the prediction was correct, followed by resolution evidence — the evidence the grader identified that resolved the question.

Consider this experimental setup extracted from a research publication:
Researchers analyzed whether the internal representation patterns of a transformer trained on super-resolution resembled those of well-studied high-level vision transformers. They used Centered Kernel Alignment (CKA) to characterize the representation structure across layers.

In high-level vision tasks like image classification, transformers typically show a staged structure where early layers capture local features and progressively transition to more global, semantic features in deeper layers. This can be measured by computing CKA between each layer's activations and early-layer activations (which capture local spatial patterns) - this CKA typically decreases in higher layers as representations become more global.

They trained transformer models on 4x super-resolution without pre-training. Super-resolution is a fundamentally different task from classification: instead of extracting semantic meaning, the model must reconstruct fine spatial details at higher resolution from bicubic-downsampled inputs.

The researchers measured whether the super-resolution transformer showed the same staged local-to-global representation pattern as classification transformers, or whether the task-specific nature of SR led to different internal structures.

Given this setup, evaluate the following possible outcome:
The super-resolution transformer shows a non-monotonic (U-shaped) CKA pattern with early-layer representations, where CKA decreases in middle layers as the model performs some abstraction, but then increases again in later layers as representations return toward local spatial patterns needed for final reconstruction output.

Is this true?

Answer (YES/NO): NO